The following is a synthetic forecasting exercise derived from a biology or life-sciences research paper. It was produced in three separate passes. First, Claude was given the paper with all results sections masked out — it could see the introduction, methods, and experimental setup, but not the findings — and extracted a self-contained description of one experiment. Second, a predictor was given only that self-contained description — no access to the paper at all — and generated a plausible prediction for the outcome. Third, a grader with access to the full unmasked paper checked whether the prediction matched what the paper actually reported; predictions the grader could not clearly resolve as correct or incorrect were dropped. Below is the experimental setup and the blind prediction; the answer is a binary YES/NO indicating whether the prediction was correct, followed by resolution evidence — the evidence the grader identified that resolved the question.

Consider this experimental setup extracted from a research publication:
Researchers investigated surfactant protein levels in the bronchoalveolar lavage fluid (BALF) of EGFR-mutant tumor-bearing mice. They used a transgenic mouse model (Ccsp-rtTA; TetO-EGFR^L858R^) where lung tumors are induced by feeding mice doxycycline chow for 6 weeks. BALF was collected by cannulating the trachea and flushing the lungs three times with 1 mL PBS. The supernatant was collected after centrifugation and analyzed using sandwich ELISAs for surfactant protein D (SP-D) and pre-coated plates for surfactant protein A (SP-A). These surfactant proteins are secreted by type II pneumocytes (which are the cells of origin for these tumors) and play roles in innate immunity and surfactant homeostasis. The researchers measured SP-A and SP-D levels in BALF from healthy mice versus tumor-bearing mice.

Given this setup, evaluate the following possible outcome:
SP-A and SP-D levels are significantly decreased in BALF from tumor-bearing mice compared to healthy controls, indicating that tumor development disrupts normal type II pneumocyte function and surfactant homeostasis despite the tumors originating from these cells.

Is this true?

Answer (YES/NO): NO